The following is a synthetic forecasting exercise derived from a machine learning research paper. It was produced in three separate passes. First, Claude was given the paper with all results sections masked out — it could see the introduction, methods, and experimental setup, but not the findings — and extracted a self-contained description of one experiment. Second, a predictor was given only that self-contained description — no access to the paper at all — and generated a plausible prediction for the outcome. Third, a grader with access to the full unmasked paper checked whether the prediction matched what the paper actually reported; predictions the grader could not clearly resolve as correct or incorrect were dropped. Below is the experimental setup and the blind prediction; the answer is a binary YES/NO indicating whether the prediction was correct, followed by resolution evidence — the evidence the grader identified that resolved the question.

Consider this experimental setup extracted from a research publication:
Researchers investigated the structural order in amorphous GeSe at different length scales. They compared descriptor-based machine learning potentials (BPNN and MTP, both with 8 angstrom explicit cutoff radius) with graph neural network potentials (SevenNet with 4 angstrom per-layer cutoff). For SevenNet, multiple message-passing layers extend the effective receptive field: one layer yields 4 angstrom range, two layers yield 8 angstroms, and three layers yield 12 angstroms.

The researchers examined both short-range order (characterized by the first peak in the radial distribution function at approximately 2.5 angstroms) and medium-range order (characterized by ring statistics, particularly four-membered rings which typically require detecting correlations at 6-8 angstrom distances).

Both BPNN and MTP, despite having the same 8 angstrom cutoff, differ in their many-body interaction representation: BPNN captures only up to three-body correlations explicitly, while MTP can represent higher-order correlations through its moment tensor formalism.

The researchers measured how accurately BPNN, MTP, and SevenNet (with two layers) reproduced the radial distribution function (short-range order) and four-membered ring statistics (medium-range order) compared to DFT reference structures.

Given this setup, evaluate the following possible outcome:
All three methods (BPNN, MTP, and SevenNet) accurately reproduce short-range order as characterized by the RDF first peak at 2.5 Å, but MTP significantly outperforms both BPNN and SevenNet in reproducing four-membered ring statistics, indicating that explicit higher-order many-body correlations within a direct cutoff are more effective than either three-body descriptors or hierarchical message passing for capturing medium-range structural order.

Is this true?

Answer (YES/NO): NO